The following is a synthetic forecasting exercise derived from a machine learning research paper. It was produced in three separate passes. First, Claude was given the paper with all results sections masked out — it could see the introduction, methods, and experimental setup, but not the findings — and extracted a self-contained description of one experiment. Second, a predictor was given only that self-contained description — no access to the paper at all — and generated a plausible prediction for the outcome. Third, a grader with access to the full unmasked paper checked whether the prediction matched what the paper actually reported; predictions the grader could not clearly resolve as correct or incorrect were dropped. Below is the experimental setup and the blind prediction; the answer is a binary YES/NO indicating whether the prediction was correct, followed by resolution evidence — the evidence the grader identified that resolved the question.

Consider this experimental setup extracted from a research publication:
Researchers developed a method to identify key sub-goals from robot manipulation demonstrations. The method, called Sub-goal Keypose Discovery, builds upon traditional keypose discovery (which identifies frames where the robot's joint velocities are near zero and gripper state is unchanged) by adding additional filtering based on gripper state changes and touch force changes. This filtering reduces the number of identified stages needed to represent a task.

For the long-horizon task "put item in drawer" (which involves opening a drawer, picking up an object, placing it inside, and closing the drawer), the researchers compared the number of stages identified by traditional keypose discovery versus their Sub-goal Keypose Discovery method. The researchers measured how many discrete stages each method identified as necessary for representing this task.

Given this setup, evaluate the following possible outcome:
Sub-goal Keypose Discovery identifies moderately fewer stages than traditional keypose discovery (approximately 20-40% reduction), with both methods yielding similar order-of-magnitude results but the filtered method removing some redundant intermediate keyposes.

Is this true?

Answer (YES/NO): NO